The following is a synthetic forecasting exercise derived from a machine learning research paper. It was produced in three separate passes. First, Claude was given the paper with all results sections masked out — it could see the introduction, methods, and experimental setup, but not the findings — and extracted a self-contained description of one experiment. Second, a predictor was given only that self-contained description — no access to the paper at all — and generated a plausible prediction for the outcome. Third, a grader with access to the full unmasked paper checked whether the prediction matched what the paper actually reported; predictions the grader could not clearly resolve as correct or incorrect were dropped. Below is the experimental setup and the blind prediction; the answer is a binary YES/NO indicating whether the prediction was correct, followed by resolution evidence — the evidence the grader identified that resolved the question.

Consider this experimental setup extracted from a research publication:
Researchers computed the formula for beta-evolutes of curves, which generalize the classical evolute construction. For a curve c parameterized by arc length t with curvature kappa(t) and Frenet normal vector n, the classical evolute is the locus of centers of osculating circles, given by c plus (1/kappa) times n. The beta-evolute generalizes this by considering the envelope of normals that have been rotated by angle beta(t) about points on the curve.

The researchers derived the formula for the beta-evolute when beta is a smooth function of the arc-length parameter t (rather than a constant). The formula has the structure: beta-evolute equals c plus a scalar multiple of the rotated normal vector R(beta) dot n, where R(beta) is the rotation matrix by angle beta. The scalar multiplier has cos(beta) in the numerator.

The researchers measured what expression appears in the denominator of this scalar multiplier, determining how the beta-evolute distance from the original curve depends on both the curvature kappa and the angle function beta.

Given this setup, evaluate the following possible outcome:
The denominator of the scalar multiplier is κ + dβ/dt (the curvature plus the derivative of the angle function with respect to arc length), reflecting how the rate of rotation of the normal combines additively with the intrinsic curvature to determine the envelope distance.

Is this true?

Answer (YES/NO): YES